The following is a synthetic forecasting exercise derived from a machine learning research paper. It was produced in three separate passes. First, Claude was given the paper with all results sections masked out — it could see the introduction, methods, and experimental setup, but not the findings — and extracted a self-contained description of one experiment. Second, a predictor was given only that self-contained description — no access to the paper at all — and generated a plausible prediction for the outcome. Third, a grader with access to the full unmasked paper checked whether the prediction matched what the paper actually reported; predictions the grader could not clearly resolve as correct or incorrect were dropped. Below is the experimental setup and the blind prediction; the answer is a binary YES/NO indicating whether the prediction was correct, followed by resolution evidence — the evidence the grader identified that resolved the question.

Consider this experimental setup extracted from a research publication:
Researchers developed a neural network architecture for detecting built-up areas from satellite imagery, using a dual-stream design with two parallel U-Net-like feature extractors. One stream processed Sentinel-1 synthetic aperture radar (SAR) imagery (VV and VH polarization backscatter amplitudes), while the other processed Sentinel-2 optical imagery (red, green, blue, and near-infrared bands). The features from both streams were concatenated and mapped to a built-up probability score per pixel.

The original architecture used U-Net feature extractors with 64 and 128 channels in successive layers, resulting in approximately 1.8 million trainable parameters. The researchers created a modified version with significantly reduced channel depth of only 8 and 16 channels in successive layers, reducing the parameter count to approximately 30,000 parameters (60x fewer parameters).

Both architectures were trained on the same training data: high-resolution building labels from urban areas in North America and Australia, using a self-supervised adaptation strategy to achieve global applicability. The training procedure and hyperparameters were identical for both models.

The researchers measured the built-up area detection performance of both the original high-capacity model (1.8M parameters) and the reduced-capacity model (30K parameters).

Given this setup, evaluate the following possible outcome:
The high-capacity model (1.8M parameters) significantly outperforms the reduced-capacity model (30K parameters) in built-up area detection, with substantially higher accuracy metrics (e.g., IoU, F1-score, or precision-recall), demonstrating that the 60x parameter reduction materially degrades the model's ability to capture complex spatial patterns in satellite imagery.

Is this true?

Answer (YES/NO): NO